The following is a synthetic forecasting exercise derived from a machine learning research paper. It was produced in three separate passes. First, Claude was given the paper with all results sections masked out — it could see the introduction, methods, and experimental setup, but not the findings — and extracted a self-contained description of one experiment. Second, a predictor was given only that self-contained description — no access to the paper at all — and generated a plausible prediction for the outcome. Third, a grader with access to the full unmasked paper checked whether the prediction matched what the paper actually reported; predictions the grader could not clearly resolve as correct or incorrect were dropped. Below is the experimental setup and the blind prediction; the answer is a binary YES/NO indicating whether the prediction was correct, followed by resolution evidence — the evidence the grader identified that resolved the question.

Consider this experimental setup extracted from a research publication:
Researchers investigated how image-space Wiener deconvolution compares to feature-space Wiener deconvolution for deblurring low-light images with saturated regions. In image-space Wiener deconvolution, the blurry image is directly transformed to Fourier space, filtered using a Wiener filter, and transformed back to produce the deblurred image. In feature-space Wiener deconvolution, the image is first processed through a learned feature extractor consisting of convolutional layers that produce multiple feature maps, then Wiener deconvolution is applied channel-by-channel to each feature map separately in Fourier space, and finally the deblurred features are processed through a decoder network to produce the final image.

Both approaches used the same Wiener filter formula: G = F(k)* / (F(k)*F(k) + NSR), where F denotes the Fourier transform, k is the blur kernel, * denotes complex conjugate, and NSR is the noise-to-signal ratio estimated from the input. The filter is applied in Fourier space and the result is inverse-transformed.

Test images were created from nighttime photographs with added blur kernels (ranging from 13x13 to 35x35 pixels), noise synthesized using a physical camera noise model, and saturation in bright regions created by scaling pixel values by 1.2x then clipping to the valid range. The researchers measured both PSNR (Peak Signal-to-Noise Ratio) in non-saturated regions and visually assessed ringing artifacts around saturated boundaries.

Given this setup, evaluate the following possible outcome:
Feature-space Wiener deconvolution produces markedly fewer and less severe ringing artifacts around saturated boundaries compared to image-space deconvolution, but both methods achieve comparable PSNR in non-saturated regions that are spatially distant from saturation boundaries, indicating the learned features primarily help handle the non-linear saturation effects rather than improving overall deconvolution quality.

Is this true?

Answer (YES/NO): NO